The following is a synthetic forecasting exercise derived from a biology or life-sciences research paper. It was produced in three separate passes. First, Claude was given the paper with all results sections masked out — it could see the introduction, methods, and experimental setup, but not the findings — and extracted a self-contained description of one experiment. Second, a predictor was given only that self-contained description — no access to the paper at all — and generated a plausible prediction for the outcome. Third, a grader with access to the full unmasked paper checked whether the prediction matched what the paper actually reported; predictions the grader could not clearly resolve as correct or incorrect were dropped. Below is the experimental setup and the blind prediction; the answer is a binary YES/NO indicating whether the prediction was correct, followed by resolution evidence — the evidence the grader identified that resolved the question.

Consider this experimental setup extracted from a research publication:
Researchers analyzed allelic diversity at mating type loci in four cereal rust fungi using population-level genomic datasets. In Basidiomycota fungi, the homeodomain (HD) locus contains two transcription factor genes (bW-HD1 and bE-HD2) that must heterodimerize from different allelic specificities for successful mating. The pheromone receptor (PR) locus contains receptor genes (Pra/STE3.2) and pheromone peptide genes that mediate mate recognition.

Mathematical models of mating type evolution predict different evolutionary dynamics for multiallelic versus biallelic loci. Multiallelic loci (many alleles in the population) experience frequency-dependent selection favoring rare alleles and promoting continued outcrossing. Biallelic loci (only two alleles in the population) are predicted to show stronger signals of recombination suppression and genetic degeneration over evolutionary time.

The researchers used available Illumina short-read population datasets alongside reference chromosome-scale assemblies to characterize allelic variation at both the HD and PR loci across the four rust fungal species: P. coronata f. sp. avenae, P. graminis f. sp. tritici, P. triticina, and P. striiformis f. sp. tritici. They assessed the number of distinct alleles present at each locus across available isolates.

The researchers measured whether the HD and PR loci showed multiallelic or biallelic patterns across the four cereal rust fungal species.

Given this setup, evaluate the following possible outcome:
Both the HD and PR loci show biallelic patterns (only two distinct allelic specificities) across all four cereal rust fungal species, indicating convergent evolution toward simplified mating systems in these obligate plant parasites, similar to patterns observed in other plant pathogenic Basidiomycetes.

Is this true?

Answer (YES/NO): NO